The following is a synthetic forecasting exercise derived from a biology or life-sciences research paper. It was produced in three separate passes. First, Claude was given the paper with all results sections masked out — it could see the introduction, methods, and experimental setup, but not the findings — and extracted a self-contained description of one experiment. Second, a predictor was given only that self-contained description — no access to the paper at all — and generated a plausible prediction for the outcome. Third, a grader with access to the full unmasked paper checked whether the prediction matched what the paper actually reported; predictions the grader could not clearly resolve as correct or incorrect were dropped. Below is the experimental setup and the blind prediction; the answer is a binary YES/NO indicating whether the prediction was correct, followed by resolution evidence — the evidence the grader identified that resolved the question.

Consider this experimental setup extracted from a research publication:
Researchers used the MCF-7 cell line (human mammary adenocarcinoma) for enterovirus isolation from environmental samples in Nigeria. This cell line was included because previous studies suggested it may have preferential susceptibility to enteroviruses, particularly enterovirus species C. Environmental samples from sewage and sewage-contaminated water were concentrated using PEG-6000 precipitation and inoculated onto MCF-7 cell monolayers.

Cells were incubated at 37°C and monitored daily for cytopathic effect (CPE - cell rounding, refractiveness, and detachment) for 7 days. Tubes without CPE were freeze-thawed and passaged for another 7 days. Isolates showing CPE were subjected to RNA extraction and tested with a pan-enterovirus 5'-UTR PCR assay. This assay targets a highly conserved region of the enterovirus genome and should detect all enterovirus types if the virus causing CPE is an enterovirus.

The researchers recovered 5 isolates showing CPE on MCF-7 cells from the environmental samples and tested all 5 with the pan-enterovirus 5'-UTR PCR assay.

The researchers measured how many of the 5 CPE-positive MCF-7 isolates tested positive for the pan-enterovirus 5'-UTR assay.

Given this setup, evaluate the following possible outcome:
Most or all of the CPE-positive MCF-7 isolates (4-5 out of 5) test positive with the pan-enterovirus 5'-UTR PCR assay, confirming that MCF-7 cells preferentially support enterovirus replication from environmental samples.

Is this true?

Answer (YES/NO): NO